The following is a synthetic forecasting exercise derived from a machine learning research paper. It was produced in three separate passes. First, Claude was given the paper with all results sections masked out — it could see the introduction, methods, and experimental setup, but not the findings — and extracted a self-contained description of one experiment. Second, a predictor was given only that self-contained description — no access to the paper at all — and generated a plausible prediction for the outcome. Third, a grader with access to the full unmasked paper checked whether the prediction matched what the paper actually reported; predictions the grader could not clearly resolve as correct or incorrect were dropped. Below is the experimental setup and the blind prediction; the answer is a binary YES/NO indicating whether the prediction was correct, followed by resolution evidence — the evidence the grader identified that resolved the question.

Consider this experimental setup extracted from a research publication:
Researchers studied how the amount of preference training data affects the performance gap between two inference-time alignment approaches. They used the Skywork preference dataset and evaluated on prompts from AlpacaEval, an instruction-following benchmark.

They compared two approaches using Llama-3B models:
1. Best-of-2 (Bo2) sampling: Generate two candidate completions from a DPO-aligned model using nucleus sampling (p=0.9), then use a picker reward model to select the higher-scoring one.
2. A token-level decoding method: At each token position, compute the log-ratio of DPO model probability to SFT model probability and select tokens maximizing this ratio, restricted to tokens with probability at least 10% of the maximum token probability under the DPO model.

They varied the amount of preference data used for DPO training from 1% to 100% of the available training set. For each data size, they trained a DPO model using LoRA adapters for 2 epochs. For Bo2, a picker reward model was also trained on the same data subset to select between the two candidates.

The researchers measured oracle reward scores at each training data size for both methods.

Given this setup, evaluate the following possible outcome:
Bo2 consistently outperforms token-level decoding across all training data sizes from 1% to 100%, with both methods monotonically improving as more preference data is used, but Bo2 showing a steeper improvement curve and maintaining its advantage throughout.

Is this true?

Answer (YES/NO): NO